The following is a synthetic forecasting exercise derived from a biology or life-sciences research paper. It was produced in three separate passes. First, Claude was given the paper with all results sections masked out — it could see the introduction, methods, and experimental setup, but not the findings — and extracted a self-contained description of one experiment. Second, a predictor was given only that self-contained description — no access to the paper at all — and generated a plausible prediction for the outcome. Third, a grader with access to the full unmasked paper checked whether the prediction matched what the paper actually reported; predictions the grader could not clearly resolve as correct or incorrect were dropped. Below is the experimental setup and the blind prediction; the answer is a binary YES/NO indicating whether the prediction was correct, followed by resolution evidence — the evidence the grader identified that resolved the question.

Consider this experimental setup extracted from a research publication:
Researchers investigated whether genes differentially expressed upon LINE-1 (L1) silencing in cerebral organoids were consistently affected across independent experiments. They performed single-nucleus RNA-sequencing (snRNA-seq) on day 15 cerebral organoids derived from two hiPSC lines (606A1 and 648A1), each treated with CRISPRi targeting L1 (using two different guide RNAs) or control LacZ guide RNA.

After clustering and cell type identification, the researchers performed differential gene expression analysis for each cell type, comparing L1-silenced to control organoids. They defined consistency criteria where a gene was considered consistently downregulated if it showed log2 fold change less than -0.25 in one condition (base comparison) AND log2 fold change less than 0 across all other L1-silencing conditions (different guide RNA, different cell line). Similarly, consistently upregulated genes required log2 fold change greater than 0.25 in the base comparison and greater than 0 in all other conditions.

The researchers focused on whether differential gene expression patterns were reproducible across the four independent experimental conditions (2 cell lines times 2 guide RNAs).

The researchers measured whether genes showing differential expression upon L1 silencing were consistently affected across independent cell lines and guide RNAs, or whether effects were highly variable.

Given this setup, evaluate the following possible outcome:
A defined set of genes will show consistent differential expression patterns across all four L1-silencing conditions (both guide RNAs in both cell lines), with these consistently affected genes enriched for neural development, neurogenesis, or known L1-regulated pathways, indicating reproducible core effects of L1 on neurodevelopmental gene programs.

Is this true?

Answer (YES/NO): YES